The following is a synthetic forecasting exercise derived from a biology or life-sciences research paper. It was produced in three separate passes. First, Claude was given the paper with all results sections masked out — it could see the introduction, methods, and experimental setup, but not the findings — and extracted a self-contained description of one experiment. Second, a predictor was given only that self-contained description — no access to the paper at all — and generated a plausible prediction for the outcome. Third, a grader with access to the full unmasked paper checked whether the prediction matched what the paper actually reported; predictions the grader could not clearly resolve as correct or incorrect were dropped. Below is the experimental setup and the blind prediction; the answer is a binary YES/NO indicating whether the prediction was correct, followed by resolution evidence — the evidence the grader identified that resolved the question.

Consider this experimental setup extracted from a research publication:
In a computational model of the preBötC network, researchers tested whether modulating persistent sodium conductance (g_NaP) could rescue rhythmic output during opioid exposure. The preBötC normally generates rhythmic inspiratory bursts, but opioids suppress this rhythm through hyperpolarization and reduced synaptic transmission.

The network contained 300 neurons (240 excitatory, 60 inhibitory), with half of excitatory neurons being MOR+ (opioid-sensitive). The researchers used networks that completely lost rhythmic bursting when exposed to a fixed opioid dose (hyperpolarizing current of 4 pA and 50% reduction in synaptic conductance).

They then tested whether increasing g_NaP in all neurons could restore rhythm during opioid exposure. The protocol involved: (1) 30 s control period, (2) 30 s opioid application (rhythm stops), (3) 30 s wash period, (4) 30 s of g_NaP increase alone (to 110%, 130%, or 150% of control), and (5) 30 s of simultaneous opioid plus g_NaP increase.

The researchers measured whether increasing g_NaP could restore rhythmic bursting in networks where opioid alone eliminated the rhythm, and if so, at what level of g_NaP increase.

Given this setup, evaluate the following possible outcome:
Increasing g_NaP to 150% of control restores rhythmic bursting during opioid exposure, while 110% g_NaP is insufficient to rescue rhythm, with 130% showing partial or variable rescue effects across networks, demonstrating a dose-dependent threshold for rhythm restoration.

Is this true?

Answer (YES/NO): NO